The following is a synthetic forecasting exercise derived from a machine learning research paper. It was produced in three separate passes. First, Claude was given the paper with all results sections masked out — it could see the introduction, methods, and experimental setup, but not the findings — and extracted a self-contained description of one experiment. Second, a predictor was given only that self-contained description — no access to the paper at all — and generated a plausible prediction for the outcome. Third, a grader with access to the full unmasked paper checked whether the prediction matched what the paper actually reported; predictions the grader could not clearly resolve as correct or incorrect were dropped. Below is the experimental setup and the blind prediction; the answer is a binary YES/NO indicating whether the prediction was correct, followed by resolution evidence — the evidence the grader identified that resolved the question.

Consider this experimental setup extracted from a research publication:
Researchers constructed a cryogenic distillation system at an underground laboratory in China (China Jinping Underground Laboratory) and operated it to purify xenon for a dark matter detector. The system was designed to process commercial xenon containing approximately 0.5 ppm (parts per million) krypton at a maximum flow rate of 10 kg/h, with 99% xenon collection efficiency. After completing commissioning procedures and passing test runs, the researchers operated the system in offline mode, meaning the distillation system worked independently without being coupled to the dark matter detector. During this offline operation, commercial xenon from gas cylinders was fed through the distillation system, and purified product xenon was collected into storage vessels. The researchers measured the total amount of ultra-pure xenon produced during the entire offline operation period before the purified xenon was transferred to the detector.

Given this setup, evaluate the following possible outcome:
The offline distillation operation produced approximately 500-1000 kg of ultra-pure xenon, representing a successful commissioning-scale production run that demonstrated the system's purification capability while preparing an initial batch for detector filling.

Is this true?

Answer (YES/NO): NO